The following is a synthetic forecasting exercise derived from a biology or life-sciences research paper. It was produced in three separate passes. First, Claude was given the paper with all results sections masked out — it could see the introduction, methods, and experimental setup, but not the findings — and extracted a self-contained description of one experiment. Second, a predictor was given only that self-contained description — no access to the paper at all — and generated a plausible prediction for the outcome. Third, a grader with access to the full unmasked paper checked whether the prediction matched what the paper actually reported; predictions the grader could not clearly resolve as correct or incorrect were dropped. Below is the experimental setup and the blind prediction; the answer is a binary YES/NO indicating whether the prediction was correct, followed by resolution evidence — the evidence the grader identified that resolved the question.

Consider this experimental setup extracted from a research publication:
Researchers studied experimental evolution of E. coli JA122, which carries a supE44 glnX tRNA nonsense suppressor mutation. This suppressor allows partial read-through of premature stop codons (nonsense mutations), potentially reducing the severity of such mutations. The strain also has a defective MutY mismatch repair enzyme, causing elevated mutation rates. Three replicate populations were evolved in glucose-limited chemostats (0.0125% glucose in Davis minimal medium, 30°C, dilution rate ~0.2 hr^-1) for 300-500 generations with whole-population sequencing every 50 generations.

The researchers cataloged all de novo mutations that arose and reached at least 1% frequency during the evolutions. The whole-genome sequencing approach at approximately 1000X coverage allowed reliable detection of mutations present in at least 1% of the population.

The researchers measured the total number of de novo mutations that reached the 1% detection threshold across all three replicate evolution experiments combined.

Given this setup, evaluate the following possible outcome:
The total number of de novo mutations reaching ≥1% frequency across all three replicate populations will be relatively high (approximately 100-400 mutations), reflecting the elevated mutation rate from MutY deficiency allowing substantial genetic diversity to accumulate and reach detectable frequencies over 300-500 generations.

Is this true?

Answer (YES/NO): NO